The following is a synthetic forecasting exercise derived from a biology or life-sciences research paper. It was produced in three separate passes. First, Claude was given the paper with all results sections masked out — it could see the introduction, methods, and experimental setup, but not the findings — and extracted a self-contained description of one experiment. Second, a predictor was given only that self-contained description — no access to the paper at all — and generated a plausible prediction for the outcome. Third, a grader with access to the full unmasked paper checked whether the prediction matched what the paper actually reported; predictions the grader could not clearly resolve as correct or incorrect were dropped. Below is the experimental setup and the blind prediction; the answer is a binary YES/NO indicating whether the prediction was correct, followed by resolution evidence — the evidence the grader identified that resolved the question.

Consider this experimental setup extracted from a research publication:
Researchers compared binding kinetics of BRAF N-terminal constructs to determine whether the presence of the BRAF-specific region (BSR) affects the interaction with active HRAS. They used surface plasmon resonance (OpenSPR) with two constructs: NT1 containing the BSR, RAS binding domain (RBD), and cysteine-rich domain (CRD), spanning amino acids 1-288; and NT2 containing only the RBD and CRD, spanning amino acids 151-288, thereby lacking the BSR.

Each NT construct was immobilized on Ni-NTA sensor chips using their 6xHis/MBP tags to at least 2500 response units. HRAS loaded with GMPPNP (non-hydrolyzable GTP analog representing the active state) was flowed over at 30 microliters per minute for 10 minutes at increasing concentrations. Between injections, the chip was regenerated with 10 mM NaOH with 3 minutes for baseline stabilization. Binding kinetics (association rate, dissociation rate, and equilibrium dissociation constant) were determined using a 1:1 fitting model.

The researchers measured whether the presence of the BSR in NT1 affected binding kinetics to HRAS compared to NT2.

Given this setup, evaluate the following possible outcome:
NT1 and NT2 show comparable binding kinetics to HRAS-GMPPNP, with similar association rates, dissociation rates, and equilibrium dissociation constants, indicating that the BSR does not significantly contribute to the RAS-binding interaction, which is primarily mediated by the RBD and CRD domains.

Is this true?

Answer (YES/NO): NO